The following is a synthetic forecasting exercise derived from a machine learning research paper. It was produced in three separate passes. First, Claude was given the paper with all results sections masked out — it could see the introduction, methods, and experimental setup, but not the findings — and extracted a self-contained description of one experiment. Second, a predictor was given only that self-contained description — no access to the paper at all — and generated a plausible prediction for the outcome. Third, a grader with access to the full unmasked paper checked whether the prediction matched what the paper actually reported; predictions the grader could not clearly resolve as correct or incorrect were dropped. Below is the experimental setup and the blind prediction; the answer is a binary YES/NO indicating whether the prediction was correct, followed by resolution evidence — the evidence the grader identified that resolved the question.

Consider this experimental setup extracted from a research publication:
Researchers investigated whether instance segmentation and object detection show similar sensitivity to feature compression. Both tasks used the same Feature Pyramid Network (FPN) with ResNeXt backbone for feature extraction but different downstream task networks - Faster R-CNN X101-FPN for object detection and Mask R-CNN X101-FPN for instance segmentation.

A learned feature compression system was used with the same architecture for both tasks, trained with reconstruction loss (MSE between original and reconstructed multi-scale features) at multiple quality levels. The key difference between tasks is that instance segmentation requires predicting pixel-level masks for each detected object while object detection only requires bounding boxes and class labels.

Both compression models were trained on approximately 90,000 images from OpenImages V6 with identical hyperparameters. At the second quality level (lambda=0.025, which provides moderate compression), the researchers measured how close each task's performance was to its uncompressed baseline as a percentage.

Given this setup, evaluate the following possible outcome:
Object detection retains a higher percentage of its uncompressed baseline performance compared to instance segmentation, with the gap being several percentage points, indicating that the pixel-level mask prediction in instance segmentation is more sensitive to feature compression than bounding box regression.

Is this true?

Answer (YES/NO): NO